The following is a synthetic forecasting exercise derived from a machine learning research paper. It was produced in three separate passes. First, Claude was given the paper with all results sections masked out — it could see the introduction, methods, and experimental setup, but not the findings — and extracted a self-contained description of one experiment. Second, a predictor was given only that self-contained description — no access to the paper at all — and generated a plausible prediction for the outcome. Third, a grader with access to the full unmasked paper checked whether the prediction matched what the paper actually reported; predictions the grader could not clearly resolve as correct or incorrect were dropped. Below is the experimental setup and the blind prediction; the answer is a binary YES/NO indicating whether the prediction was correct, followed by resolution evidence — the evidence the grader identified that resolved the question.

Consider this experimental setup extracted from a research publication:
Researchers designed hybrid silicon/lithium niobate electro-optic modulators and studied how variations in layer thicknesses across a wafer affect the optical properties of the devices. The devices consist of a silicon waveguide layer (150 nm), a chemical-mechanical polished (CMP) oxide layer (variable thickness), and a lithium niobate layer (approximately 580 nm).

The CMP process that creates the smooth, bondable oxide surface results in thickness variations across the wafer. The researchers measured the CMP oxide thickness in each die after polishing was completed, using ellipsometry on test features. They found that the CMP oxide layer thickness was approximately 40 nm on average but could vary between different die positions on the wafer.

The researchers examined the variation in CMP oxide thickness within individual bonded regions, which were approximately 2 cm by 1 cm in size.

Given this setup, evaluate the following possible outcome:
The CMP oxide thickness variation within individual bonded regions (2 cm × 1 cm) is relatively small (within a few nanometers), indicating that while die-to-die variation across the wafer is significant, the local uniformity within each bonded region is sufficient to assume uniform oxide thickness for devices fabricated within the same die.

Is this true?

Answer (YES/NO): YES